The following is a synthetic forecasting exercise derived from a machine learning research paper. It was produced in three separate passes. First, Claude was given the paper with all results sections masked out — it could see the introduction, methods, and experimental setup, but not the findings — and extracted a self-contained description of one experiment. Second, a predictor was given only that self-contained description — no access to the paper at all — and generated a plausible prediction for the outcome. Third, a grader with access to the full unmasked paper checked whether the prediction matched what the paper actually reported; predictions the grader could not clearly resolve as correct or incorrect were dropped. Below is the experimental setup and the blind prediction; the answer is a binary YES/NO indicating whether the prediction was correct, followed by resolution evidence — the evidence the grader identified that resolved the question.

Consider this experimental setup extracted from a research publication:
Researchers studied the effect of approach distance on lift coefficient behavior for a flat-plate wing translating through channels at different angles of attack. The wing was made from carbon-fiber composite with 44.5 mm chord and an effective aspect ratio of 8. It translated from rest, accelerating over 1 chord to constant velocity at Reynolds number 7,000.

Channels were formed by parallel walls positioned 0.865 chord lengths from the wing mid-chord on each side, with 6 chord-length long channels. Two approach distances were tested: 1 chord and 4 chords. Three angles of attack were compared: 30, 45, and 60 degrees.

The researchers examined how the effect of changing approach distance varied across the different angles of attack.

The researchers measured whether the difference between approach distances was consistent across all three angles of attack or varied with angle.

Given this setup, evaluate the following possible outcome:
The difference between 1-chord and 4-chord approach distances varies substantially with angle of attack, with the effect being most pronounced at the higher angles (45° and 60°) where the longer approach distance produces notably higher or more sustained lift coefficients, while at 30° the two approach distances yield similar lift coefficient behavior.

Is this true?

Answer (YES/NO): NO